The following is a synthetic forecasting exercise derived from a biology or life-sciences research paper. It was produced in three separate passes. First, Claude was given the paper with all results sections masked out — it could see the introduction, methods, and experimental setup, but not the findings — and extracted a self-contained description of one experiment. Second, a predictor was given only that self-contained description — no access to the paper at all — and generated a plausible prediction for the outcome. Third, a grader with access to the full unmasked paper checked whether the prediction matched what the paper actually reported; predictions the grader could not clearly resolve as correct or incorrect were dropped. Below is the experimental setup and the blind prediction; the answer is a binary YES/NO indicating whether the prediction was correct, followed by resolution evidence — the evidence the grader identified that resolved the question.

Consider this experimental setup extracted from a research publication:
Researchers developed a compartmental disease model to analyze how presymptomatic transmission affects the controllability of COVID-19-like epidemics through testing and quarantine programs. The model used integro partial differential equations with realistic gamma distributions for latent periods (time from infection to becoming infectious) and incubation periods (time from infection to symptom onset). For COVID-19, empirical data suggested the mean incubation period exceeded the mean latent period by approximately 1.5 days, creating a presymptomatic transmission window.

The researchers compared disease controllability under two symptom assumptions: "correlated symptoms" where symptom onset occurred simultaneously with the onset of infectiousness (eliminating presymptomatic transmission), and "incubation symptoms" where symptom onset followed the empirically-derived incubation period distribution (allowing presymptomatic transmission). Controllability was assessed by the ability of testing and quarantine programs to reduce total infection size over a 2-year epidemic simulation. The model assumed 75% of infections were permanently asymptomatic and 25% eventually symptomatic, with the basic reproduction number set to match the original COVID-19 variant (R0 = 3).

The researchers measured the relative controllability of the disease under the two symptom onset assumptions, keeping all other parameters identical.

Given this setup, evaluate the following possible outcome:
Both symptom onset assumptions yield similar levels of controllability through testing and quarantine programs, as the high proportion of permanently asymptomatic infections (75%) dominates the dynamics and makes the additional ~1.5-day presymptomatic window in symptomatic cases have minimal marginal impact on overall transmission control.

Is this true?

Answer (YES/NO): NO